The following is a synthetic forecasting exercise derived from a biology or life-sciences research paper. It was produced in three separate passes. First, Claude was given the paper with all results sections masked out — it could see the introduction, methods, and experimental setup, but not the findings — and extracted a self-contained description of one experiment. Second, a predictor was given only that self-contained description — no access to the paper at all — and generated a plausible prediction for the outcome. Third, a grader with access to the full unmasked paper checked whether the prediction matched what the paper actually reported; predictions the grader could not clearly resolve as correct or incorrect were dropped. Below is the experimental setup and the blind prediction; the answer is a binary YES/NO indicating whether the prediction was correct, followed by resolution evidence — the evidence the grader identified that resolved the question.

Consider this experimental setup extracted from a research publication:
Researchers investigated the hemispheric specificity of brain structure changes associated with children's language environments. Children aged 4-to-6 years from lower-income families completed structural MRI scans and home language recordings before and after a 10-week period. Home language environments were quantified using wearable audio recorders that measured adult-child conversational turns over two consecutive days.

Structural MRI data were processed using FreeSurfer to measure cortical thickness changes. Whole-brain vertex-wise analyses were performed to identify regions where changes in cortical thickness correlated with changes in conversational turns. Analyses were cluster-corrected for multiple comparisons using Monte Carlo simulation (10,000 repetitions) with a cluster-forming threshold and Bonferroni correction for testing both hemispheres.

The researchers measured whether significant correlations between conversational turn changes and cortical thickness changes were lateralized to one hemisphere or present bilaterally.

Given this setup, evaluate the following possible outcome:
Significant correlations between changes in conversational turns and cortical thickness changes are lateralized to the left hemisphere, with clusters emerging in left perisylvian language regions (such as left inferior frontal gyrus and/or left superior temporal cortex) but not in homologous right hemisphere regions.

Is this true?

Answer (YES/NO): YES